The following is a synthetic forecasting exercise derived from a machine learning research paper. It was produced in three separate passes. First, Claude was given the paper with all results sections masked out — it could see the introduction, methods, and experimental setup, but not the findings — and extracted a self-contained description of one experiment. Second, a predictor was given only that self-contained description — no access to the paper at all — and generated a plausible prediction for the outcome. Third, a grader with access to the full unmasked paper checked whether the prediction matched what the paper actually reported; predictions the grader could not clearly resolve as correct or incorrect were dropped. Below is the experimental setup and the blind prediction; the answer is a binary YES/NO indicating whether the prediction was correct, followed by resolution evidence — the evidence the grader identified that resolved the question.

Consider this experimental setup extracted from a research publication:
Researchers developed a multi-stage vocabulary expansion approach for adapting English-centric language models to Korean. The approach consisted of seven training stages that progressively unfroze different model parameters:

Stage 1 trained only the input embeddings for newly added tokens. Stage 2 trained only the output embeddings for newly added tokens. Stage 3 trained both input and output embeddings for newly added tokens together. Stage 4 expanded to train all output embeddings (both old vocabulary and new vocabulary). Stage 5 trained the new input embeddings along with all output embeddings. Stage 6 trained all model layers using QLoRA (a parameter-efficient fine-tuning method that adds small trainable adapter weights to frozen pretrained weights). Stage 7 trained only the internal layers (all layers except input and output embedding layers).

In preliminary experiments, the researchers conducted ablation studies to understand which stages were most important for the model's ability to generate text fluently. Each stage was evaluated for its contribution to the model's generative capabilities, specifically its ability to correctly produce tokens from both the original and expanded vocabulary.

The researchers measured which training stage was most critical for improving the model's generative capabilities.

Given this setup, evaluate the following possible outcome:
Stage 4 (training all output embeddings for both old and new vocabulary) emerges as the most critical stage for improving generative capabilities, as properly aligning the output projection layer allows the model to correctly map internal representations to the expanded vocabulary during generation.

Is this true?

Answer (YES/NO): YES